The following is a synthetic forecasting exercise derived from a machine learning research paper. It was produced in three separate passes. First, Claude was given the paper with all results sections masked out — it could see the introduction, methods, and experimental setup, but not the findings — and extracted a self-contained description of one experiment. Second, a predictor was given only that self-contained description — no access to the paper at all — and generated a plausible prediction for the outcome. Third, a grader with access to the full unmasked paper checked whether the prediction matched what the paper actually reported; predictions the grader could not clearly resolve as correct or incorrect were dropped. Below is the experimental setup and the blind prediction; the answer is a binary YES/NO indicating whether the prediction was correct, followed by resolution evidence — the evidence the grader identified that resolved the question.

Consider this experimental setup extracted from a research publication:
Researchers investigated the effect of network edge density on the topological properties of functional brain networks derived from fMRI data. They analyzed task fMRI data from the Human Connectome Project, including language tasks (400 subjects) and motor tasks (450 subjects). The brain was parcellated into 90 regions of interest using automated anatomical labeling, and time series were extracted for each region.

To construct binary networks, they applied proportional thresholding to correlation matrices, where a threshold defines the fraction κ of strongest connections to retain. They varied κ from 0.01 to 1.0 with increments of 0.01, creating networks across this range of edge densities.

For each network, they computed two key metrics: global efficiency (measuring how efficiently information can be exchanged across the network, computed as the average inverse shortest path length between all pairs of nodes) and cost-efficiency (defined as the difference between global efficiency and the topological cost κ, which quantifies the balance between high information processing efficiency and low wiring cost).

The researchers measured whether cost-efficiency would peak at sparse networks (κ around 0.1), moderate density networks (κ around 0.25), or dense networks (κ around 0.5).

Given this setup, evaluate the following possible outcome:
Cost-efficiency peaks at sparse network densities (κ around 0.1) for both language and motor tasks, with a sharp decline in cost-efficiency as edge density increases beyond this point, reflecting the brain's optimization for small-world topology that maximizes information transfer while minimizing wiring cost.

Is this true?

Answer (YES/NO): NO